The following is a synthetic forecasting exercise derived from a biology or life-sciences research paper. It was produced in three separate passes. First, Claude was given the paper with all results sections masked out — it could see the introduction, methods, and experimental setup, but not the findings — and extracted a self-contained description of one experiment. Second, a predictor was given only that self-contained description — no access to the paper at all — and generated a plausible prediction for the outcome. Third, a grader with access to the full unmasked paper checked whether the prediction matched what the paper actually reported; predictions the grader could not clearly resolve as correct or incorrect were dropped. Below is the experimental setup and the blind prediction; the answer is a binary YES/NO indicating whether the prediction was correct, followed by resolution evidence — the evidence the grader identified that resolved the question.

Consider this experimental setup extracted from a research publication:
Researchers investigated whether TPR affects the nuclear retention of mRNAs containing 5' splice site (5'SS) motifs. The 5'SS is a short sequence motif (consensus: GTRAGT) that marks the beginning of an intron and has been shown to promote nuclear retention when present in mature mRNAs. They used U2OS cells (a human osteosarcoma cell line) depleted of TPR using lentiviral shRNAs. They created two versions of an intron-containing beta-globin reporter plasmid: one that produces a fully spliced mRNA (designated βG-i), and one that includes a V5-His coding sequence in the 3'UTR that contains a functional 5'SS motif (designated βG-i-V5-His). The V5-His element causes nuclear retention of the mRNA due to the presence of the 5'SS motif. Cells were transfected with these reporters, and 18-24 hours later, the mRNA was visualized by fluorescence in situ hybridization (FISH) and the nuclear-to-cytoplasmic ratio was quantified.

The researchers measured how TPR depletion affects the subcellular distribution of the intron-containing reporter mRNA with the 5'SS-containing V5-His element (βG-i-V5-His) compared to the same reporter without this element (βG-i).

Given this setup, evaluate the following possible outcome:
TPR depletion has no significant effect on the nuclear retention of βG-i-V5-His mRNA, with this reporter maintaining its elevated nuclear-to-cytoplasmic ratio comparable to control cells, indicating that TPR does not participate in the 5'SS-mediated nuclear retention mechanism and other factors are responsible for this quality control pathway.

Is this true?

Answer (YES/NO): NO